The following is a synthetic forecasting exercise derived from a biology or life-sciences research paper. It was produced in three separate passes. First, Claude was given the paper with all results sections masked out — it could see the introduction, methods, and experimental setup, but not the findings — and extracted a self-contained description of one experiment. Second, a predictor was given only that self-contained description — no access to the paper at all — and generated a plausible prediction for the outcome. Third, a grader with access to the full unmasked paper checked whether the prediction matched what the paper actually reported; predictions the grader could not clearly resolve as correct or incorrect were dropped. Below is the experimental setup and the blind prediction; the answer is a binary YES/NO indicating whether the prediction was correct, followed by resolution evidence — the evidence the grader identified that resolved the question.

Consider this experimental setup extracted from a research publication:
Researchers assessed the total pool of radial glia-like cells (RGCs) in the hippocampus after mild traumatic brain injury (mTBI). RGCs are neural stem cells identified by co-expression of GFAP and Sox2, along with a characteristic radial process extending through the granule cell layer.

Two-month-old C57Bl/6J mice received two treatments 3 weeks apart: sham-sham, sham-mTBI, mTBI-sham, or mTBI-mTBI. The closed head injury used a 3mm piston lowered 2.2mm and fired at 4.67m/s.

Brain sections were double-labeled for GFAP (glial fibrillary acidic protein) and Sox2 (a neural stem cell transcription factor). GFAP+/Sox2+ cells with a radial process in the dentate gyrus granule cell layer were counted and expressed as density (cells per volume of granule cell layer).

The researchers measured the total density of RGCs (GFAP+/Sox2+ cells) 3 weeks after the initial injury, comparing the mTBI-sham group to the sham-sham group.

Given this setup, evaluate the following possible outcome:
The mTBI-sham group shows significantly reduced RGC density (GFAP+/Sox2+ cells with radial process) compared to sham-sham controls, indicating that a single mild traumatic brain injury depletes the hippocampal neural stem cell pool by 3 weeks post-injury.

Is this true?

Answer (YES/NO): NO